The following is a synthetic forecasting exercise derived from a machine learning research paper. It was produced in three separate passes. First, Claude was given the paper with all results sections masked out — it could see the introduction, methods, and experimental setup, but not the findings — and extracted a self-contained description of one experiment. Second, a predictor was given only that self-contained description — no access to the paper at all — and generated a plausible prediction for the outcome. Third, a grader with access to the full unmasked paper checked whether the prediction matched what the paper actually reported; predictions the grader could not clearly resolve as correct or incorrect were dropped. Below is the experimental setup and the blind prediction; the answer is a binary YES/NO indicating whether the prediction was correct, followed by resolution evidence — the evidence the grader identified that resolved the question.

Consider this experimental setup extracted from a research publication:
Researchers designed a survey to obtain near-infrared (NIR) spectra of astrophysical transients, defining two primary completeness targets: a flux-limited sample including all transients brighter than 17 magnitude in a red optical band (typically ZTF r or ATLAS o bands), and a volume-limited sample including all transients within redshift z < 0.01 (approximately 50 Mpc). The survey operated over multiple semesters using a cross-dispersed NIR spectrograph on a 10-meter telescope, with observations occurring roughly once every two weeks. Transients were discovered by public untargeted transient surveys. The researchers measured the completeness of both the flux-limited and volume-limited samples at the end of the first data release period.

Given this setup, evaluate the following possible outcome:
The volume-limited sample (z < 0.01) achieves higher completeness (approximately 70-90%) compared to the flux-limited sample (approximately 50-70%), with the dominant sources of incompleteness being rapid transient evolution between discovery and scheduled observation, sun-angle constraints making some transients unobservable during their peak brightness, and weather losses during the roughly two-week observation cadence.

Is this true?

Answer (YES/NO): NO